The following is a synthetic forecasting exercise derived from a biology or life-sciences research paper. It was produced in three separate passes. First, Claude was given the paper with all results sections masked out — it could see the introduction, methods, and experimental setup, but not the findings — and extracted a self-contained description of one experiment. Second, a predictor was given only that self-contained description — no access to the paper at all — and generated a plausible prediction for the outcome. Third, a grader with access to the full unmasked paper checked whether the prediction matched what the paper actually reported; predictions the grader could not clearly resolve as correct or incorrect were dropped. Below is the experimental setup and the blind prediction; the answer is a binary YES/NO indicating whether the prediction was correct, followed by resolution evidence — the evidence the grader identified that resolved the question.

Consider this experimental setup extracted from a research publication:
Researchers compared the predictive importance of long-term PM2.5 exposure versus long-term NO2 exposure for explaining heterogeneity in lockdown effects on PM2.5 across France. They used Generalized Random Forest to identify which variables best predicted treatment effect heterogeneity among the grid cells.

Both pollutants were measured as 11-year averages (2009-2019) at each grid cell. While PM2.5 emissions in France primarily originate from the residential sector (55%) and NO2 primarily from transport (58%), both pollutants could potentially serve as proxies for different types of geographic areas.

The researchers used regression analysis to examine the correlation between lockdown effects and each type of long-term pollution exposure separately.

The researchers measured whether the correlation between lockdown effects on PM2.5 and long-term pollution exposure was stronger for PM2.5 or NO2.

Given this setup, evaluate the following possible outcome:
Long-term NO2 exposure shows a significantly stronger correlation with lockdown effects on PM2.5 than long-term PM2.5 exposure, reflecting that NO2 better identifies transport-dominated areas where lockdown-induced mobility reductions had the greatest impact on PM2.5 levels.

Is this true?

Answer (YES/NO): NO